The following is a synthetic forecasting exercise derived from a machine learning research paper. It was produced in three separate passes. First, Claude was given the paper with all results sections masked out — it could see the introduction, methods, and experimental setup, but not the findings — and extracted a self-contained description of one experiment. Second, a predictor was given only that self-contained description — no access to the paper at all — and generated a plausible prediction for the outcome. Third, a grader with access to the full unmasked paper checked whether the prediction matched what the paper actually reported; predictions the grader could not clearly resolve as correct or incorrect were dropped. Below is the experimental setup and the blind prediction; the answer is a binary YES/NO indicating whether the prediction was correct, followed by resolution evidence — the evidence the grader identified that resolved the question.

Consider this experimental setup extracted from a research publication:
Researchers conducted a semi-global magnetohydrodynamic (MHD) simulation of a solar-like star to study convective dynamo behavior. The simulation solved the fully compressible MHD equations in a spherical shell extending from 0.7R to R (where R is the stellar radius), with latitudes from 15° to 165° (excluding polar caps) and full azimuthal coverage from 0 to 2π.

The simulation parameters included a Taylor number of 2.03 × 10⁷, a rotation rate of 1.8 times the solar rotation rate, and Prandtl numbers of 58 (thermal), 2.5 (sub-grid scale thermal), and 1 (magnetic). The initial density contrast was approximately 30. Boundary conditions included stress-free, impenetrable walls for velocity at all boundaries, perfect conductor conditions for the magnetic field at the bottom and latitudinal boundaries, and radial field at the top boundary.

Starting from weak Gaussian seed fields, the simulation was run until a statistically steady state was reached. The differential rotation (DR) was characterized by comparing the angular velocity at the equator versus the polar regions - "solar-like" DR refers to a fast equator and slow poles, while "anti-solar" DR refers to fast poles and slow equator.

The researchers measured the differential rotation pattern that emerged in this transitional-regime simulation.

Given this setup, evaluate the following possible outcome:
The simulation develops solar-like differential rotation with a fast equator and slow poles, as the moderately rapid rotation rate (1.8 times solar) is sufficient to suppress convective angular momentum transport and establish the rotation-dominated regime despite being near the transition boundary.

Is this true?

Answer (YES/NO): NO